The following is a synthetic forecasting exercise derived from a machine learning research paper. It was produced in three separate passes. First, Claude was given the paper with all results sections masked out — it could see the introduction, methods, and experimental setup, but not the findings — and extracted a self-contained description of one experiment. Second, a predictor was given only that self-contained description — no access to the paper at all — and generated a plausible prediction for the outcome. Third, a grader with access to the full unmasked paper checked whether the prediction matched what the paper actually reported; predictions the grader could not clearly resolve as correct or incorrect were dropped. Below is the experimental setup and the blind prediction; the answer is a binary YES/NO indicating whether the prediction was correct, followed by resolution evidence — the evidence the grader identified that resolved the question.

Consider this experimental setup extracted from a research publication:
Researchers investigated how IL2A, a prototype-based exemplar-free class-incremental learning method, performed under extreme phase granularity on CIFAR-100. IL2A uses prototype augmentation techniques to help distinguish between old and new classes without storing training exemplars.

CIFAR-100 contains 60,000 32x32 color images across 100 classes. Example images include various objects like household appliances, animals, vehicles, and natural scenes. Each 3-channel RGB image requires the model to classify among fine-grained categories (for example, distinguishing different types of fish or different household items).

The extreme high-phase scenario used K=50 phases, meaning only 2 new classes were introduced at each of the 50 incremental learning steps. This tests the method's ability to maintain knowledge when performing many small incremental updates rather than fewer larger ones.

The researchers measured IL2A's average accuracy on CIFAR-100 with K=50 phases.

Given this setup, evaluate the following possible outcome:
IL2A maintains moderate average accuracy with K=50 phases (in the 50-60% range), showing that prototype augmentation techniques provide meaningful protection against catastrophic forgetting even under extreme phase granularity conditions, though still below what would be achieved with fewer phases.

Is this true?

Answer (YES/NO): NO